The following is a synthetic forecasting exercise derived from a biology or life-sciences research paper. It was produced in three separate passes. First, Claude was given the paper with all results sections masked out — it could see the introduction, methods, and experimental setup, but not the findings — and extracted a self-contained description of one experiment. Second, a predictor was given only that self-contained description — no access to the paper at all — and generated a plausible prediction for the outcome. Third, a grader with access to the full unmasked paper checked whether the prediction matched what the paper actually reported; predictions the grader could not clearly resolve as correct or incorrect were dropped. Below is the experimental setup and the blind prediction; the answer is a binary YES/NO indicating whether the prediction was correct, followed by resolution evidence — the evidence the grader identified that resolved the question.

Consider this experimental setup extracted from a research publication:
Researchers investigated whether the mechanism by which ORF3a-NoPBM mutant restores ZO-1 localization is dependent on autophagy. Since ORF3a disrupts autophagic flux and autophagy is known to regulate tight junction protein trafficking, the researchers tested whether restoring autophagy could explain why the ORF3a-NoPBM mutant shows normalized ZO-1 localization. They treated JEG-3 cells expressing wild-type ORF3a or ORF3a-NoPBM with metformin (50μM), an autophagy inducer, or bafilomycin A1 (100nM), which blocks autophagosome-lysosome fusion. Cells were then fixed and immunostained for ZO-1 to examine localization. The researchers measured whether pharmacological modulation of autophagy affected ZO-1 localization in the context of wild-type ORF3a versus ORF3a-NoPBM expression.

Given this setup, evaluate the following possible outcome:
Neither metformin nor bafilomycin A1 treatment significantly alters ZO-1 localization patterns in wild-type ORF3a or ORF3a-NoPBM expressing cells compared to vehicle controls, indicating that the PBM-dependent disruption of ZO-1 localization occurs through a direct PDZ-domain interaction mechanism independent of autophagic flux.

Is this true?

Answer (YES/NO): NO